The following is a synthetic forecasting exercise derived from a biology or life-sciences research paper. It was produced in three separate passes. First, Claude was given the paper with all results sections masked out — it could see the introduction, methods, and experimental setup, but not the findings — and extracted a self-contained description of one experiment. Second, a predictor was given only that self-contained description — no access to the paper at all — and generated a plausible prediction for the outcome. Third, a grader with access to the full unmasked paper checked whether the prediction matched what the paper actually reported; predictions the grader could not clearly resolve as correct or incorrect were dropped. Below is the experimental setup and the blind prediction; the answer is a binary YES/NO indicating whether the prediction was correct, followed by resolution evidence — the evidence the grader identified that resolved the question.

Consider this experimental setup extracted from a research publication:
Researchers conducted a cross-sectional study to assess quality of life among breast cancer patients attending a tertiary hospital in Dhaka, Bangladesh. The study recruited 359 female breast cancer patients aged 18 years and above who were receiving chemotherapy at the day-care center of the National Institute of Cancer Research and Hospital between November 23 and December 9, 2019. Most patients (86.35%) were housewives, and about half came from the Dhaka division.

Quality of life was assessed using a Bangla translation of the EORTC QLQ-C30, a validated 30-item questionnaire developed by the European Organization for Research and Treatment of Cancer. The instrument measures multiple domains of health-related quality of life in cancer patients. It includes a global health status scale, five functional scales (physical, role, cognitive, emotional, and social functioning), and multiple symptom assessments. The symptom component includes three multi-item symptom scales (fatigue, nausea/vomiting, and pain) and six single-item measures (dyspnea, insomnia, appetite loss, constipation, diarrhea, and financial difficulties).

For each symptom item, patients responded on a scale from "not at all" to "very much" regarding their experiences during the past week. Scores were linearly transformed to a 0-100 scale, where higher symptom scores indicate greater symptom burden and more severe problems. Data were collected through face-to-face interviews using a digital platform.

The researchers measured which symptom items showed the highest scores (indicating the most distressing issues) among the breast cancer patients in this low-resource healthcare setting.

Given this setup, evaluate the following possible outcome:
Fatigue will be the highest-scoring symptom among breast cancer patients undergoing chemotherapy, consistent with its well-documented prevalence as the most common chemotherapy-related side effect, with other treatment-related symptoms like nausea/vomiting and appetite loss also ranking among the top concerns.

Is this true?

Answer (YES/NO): NO